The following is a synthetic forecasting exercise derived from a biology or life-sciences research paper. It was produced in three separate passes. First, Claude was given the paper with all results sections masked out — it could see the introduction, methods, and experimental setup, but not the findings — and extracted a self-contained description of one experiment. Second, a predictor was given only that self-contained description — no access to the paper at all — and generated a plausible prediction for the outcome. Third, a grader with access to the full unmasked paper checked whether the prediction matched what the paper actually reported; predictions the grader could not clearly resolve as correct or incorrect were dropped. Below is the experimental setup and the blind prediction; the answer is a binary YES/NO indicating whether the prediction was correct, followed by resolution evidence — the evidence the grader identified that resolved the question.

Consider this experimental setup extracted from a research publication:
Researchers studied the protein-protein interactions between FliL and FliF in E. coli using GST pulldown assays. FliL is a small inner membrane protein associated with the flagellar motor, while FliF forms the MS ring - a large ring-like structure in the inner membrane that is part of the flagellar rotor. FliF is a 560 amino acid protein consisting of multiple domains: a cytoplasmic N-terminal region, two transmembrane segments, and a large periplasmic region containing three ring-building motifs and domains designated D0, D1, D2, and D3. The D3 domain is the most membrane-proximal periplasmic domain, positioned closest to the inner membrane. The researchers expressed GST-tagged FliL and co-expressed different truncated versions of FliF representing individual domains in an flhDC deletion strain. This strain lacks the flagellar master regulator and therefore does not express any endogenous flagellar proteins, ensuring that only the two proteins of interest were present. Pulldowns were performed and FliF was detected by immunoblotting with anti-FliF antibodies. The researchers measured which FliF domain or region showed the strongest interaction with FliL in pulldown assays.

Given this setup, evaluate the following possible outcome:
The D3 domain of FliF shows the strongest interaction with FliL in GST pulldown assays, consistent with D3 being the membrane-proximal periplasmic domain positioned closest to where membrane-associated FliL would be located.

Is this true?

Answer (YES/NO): YES